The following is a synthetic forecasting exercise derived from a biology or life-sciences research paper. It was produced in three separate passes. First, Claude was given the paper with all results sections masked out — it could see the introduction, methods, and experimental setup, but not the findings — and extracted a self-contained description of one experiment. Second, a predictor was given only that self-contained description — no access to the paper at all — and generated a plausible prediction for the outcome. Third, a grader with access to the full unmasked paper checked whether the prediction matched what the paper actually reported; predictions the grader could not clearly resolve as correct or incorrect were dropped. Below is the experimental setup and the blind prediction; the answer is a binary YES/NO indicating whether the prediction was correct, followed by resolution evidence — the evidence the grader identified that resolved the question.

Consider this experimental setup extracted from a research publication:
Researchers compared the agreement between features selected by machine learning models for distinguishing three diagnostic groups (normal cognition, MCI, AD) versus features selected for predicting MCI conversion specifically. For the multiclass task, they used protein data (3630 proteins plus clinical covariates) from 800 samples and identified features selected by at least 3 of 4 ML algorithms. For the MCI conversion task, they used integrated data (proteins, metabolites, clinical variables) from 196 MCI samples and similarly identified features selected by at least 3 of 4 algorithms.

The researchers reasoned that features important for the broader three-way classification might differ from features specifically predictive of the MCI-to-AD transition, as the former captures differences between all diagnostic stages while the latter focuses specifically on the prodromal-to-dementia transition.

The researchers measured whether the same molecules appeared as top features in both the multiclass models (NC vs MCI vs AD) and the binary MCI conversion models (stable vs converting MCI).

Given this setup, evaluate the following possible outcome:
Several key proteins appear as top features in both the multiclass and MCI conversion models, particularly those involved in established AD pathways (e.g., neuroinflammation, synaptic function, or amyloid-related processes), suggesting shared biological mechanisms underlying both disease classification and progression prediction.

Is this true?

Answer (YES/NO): NO